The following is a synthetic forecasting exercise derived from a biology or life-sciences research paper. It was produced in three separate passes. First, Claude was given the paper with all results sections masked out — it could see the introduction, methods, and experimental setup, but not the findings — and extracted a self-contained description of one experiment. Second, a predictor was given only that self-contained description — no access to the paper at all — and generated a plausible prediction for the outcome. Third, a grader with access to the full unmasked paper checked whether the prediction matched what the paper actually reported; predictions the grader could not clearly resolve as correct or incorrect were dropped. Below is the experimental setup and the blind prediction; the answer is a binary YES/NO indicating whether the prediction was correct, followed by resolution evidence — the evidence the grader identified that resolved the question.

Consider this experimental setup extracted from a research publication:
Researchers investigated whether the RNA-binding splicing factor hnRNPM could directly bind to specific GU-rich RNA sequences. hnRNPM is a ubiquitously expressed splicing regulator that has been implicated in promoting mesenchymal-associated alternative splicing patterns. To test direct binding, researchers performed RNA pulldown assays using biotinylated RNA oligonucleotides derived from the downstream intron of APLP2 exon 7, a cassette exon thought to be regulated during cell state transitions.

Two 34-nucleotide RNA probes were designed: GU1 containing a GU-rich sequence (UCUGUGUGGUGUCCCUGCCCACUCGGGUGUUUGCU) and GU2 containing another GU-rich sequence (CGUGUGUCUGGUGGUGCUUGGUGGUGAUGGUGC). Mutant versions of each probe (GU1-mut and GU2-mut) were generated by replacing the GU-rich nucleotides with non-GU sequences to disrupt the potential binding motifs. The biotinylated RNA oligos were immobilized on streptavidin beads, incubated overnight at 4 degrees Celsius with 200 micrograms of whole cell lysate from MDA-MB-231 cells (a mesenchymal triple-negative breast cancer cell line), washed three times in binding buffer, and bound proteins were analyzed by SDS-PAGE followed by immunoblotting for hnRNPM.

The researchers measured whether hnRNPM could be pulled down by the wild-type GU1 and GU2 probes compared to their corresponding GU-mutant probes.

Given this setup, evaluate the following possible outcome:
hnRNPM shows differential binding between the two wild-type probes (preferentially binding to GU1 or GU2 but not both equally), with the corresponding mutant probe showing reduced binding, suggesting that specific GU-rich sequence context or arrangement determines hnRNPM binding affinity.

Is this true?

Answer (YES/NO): YES